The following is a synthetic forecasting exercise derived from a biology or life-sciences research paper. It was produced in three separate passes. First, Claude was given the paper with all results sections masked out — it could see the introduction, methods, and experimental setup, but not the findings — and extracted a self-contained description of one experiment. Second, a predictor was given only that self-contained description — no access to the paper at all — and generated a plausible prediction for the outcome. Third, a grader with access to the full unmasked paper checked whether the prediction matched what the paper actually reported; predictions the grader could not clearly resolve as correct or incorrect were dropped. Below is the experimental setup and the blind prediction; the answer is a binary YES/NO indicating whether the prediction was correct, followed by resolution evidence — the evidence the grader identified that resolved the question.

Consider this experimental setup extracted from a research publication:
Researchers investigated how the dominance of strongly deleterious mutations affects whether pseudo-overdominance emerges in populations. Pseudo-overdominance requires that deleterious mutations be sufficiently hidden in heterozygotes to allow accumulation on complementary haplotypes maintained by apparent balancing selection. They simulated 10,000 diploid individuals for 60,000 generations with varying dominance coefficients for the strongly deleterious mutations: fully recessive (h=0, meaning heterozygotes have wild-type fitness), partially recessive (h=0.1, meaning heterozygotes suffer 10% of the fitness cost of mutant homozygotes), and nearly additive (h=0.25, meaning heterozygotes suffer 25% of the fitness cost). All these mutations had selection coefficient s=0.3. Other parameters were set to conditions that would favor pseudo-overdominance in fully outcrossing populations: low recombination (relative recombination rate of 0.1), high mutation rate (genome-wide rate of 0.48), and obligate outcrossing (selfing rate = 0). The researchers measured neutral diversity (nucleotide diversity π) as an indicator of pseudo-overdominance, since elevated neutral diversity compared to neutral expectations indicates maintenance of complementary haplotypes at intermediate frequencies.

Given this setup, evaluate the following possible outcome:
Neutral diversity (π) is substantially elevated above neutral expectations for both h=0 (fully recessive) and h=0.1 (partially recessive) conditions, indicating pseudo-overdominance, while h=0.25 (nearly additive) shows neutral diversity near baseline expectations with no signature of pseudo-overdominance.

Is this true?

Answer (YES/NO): NO